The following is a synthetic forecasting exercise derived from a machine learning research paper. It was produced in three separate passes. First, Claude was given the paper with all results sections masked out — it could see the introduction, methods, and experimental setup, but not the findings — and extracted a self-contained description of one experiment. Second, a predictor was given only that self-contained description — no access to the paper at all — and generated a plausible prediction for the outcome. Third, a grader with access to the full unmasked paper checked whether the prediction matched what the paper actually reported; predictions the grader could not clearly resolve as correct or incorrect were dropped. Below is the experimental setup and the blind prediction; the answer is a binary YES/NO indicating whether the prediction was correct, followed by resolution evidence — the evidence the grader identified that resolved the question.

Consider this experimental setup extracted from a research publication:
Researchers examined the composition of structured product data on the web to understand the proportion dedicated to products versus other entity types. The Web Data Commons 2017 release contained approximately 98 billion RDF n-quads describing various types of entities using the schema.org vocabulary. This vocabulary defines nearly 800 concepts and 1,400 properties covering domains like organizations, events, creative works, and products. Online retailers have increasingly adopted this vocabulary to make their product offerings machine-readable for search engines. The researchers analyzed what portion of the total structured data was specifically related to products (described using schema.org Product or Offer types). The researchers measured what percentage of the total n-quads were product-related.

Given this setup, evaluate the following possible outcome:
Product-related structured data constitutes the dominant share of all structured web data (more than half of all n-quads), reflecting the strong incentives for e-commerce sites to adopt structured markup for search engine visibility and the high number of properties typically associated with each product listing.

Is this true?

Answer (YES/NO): NO